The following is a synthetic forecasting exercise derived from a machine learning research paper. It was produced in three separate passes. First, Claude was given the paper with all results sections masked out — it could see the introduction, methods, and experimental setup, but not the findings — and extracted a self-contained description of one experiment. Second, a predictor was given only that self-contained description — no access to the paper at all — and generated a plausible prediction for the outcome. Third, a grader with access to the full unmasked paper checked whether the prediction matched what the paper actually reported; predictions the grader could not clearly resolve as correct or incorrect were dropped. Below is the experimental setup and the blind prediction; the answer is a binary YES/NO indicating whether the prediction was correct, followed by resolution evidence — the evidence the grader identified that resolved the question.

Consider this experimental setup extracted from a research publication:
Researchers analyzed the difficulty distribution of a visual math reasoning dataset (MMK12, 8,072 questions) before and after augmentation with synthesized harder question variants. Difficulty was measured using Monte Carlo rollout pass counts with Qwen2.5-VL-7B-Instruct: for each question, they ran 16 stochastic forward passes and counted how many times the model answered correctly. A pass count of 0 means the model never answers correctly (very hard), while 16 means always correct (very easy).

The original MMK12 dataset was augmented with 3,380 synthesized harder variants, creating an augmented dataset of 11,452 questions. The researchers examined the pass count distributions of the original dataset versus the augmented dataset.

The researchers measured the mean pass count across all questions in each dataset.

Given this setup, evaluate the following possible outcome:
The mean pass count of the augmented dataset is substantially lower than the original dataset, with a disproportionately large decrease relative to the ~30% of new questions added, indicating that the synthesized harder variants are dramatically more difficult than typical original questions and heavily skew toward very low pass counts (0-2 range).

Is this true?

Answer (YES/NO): NO